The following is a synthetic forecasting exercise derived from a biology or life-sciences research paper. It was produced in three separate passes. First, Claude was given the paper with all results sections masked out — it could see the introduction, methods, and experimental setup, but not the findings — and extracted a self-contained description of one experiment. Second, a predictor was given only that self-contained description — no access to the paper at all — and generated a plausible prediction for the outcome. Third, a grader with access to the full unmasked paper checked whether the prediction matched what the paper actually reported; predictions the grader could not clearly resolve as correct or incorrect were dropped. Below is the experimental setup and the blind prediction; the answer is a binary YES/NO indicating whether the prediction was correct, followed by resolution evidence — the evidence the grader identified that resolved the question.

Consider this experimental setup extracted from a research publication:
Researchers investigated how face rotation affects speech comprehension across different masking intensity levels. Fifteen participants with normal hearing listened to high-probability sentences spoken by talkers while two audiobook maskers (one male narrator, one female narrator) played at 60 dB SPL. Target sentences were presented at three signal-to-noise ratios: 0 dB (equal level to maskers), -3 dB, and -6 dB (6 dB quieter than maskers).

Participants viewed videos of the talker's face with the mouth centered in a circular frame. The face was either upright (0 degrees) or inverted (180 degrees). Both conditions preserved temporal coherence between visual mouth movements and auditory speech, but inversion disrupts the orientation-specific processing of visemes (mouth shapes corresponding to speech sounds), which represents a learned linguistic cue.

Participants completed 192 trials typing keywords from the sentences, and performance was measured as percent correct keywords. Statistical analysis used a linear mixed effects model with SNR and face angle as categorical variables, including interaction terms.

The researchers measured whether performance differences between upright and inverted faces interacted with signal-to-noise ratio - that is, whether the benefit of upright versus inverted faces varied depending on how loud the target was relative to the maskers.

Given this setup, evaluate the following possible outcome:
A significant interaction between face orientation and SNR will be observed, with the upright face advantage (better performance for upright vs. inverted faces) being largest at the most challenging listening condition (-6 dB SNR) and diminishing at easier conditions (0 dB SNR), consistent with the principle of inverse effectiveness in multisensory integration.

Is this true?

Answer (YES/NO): NO